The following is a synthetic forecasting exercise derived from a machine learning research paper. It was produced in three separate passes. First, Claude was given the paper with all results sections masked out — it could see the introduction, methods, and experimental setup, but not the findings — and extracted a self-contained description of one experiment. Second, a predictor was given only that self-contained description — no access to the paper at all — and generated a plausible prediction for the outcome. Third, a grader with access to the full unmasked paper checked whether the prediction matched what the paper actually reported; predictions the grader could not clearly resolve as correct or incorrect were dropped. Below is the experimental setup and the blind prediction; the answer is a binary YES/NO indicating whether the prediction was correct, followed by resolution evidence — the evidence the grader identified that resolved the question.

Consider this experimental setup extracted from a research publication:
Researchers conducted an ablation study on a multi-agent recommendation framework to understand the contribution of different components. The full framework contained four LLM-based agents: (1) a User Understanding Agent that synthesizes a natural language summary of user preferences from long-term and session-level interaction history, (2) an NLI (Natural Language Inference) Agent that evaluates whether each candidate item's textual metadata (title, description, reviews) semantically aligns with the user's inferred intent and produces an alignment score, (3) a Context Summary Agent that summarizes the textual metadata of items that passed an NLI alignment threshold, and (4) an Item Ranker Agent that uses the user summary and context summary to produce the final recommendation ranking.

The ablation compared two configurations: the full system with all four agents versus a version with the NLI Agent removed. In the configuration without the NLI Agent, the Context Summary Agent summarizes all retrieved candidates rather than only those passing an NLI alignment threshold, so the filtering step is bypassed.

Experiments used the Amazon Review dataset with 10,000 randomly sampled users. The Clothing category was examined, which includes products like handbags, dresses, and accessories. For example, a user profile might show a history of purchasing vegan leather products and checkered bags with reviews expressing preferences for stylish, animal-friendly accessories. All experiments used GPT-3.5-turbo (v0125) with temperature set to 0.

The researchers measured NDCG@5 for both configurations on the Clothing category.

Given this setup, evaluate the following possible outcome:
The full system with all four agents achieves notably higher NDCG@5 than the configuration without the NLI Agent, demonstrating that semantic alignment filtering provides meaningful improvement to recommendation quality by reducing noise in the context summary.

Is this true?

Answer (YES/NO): YES